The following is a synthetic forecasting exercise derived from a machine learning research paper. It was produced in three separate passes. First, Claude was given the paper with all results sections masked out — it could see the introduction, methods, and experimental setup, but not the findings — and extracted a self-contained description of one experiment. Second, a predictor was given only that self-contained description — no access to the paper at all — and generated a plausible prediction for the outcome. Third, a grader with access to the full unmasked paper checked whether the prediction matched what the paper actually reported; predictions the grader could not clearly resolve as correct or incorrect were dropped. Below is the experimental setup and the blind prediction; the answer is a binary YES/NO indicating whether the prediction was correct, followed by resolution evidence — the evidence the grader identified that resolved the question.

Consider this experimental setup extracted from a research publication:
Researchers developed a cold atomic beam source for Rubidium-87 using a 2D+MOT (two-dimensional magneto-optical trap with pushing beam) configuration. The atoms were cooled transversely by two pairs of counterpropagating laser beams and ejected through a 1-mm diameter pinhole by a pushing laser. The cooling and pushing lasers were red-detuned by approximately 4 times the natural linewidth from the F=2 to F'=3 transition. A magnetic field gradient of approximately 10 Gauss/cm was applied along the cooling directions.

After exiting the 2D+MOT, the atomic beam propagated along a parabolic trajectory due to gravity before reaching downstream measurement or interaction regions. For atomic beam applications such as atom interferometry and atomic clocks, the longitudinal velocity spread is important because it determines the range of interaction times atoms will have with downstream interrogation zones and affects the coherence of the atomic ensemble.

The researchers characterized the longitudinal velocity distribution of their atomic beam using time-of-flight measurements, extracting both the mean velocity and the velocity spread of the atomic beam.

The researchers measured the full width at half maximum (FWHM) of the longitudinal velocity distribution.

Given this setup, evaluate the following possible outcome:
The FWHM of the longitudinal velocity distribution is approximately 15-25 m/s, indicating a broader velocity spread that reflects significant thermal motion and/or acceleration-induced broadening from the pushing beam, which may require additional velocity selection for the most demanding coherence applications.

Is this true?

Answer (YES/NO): NO